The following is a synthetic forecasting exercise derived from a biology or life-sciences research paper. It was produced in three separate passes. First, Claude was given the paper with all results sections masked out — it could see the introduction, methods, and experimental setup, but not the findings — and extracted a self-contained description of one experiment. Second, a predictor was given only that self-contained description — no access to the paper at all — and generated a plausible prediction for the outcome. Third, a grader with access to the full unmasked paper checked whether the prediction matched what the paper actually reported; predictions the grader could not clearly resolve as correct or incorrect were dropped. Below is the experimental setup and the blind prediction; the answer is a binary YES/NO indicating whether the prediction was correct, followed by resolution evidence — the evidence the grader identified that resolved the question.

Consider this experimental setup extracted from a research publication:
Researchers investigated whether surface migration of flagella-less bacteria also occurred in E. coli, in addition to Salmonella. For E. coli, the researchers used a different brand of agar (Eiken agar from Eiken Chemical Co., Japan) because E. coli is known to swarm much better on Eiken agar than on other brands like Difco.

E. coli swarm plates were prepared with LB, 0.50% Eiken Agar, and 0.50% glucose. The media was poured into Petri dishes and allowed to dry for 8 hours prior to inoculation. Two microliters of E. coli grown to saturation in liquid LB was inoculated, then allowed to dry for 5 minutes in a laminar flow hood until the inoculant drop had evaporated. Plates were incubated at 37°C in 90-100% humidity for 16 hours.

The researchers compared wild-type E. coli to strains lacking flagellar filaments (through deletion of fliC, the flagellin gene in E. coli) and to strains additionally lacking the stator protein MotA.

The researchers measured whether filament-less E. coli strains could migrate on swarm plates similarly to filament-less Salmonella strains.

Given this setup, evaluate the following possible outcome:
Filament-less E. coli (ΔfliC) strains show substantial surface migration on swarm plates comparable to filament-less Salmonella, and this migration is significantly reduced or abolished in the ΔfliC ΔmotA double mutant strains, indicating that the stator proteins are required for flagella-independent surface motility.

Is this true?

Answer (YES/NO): NO